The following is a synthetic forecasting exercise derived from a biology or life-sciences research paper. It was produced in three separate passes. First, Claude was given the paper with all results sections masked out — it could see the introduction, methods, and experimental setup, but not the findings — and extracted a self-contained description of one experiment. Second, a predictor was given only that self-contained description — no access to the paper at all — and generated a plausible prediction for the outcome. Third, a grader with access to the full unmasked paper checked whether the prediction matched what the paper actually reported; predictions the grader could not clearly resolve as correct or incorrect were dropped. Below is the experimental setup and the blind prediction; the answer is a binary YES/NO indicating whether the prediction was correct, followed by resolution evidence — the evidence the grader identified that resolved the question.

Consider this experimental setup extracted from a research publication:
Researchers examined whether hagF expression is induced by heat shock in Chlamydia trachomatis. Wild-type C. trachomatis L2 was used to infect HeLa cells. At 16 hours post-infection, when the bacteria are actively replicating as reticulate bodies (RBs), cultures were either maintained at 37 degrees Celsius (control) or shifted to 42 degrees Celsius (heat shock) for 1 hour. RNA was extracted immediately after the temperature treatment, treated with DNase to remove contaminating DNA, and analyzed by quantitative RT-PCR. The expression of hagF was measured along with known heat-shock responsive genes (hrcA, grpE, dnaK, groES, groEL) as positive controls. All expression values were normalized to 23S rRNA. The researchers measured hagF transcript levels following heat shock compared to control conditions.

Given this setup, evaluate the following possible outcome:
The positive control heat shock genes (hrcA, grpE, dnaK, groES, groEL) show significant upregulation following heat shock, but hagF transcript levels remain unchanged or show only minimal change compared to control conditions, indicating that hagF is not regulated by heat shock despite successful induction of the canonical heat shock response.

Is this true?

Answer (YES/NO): NO